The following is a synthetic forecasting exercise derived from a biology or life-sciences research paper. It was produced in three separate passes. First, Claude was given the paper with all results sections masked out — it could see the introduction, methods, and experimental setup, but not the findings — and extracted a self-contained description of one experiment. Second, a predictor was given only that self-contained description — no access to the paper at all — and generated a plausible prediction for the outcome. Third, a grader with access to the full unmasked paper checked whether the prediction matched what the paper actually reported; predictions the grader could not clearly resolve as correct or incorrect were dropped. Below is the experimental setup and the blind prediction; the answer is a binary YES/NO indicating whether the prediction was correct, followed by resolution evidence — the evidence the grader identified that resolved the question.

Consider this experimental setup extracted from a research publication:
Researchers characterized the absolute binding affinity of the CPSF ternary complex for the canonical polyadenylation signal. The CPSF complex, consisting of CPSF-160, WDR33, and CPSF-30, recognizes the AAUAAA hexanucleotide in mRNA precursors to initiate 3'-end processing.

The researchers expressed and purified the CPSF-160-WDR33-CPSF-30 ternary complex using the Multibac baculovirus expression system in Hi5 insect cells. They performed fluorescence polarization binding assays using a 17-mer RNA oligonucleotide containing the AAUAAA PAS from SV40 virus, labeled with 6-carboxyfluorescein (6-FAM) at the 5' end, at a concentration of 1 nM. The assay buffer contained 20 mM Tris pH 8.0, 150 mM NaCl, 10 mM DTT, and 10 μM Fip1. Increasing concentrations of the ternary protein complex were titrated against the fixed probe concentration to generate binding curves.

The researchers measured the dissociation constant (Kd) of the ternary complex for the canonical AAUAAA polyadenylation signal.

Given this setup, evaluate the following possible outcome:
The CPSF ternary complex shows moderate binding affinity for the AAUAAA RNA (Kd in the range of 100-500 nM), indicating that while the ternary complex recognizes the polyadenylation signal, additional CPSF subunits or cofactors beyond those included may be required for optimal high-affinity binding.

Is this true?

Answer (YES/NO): NO